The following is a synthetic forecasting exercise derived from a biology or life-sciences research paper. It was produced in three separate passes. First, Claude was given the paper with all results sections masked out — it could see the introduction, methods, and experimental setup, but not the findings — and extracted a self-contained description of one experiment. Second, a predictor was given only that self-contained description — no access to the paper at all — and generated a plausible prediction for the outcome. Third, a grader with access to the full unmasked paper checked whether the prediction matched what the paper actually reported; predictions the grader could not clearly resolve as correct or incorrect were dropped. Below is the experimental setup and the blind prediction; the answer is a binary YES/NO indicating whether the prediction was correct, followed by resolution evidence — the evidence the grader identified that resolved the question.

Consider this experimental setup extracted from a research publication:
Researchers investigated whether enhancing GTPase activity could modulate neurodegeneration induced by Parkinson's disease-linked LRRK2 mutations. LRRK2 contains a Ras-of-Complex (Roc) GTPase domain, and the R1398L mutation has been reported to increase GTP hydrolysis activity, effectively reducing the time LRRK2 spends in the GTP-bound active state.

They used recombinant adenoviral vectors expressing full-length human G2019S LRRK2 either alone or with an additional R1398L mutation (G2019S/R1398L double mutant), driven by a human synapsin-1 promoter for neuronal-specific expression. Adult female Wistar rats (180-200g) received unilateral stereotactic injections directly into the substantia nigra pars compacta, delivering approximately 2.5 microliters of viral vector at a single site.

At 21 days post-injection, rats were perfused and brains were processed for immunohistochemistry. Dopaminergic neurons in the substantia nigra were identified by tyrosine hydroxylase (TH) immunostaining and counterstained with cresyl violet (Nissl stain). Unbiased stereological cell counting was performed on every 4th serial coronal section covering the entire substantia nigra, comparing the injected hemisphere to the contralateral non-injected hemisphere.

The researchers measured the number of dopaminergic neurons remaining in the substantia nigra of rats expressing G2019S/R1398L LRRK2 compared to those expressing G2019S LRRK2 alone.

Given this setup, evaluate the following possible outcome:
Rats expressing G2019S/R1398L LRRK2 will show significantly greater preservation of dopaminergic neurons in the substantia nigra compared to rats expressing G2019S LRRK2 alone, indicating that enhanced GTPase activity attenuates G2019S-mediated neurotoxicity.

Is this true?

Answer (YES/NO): YES